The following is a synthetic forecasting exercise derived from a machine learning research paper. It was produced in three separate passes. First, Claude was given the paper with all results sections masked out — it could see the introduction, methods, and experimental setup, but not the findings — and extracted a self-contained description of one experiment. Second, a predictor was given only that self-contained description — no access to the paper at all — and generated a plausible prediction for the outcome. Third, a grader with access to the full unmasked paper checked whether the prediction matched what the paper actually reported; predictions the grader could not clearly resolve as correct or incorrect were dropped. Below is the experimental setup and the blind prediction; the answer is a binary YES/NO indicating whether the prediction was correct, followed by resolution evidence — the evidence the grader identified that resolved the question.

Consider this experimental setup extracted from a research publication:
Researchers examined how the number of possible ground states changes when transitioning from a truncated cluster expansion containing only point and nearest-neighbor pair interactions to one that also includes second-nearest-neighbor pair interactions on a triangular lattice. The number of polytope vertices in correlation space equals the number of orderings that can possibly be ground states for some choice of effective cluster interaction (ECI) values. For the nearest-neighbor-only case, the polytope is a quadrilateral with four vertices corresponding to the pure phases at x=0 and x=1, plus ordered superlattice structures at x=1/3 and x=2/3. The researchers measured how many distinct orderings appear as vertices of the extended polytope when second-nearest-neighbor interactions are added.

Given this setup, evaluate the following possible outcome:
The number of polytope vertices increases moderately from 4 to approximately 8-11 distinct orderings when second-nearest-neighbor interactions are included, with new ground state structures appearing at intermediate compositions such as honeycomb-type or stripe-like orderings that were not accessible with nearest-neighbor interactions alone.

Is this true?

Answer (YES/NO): YES